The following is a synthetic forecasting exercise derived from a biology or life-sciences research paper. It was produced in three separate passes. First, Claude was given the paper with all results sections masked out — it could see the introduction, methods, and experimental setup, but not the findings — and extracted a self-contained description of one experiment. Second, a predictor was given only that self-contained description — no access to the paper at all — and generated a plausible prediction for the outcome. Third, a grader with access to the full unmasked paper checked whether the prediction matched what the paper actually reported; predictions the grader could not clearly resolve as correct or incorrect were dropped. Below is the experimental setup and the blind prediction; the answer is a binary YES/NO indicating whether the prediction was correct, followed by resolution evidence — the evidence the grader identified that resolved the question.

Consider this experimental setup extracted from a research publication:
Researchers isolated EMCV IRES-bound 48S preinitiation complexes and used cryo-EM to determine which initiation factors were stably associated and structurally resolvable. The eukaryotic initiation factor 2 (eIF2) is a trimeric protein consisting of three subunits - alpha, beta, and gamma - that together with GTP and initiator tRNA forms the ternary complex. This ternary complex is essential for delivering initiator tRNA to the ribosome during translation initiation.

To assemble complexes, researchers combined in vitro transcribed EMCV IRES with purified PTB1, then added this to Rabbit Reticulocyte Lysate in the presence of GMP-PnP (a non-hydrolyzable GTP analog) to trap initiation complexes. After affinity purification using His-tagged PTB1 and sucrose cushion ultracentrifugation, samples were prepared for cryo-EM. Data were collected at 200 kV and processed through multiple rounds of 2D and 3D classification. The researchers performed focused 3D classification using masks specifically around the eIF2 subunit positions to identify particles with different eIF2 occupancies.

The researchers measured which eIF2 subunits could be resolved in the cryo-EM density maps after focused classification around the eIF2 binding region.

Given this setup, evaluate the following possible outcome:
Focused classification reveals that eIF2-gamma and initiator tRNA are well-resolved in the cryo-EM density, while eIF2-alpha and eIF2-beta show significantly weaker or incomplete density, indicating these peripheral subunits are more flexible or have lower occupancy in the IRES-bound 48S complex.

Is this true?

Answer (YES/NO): NO